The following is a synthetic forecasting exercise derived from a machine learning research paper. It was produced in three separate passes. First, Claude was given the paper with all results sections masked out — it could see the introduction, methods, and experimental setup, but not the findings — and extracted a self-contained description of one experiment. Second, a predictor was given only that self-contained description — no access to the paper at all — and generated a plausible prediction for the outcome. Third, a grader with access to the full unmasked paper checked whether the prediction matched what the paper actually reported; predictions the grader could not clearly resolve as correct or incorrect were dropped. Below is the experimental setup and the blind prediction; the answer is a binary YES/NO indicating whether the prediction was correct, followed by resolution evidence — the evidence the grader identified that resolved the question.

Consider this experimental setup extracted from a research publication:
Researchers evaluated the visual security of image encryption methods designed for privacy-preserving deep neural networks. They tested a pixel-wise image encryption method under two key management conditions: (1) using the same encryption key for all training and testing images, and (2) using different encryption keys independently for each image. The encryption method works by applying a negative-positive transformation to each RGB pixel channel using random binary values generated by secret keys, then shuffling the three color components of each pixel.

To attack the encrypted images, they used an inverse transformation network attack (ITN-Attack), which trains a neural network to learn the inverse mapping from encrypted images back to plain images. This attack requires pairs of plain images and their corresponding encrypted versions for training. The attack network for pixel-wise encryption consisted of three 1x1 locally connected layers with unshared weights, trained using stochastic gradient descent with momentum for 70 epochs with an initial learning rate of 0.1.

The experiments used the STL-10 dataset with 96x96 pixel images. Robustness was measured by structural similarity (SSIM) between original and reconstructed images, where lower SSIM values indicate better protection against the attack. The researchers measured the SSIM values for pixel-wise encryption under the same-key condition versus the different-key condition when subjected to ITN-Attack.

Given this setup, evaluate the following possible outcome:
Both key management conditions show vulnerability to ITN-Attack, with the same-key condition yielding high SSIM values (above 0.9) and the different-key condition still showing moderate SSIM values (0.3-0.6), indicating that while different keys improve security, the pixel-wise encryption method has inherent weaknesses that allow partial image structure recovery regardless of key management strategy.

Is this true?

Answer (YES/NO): NO